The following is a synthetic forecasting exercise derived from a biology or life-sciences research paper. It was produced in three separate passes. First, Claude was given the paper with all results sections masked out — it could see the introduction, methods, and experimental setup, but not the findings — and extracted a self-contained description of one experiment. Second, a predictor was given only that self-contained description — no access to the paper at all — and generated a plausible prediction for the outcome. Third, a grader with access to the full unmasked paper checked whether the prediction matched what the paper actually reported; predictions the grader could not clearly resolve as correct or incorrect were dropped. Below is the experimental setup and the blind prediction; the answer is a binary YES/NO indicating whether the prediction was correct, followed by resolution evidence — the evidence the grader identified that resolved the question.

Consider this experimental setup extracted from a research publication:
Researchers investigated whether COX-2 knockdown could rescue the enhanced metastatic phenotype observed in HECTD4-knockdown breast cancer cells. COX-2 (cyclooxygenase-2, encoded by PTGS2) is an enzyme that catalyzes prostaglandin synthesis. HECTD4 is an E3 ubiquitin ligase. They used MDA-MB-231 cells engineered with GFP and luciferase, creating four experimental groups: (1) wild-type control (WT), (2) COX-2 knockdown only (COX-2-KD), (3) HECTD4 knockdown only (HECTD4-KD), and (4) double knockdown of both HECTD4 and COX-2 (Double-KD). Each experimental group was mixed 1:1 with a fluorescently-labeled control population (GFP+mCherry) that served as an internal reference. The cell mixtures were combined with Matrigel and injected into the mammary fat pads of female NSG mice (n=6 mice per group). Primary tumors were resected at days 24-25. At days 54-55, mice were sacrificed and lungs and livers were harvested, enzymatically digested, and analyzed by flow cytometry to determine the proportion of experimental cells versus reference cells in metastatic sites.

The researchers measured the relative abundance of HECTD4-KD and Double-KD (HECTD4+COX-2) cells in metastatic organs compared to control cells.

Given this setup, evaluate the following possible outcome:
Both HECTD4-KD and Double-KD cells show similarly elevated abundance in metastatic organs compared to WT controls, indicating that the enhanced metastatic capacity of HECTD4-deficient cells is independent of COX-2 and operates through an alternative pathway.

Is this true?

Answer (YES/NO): NO